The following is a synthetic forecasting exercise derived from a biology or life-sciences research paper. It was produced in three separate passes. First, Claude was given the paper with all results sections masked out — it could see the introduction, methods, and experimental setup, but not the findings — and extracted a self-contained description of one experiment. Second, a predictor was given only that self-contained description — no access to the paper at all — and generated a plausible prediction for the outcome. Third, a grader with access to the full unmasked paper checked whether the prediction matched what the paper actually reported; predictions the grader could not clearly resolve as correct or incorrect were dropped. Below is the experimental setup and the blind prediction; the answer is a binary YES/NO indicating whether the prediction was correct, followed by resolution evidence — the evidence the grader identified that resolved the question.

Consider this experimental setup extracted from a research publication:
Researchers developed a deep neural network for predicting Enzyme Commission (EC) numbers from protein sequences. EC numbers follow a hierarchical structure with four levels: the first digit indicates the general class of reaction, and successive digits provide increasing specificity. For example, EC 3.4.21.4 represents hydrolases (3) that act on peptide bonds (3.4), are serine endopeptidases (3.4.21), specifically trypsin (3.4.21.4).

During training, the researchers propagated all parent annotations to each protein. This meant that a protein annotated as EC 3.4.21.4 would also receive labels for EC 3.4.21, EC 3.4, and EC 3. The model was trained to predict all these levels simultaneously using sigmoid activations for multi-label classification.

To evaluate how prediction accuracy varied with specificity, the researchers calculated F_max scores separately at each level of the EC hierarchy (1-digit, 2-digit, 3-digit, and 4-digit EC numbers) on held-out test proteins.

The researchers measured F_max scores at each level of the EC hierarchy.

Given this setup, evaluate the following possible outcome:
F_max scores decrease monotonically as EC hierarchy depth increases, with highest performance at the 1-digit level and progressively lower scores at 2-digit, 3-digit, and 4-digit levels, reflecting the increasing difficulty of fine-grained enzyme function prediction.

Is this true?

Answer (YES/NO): NO